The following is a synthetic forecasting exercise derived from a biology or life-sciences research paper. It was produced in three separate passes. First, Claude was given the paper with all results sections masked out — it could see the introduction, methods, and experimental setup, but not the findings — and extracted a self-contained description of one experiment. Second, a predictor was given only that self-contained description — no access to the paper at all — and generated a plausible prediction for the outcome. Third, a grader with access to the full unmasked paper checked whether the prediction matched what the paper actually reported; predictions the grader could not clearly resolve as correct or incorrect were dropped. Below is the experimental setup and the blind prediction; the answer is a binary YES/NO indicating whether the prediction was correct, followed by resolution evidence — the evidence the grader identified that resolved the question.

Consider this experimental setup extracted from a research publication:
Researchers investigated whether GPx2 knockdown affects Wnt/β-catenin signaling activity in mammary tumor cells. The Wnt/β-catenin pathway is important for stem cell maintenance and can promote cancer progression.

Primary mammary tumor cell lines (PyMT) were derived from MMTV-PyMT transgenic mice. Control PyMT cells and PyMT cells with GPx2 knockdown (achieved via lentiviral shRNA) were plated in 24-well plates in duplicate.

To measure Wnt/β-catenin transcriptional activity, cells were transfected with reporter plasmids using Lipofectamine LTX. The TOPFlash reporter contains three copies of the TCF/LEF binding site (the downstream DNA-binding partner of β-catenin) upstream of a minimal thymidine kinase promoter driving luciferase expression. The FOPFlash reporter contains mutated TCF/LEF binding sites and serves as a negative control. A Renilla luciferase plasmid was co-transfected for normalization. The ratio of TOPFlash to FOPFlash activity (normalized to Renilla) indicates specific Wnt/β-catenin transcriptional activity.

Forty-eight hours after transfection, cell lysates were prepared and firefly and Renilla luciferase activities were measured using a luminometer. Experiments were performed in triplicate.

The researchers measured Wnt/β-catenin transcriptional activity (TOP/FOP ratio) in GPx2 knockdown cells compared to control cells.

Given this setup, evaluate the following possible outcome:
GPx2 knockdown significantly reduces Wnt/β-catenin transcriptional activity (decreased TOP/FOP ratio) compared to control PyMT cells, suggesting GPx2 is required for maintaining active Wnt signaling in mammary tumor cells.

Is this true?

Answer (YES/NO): NO